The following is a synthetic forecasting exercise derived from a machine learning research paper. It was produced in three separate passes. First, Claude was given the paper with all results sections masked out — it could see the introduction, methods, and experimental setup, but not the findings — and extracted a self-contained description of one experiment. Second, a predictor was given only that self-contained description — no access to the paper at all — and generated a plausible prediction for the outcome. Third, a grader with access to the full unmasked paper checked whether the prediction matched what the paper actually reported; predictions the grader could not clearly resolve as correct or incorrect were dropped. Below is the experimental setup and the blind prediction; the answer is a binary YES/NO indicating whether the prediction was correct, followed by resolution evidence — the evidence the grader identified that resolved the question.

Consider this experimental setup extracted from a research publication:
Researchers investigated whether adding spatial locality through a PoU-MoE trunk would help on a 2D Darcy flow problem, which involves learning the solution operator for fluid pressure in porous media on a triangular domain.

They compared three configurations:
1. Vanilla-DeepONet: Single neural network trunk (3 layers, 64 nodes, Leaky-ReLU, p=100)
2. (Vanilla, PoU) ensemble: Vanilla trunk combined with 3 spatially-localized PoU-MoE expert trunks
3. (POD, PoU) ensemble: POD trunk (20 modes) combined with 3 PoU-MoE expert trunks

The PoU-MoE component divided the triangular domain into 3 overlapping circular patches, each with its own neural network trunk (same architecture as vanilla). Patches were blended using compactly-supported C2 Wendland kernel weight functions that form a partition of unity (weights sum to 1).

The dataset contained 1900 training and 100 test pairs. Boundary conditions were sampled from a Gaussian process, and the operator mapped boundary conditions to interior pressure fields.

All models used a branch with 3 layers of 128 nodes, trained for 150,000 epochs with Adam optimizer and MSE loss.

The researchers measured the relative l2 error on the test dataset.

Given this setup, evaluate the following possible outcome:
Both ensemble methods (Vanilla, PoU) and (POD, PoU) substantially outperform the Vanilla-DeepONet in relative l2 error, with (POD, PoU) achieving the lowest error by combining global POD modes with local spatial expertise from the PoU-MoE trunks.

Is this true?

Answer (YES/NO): NO